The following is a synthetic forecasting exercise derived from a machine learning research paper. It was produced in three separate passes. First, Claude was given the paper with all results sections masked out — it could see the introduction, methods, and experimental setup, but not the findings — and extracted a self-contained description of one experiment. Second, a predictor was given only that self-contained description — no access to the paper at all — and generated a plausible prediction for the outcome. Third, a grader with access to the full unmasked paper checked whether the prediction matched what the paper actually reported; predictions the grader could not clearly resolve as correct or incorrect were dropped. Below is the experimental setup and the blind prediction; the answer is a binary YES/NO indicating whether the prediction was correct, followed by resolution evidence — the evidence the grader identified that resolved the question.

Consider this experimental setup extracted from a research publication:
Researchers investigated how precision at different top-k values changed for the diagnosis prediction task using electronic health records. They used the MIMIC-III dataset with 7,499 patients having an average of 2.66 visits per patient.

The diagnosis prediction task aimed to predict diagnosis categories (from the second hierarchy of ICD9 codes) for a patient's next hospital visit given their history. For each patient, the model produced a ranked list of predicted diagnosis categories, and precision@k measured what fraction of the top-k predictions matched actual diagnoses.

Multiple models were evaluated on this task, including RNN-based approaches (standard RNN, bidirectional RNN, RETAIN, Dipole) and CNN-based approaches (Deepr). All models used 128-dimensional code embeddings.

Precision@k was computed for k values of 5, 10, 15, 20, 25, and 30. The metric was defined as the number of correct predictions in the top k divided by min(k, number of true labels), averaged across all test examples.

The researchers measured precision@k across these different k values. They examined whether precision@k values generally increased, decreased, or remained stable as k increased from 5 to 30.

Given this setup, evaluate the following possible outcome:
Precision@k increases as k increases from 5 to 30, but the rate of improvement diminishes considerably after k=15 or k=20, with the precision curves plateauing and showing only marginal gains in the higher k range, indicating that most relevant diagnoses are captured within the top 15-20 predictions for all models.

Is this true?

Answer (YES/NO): NO